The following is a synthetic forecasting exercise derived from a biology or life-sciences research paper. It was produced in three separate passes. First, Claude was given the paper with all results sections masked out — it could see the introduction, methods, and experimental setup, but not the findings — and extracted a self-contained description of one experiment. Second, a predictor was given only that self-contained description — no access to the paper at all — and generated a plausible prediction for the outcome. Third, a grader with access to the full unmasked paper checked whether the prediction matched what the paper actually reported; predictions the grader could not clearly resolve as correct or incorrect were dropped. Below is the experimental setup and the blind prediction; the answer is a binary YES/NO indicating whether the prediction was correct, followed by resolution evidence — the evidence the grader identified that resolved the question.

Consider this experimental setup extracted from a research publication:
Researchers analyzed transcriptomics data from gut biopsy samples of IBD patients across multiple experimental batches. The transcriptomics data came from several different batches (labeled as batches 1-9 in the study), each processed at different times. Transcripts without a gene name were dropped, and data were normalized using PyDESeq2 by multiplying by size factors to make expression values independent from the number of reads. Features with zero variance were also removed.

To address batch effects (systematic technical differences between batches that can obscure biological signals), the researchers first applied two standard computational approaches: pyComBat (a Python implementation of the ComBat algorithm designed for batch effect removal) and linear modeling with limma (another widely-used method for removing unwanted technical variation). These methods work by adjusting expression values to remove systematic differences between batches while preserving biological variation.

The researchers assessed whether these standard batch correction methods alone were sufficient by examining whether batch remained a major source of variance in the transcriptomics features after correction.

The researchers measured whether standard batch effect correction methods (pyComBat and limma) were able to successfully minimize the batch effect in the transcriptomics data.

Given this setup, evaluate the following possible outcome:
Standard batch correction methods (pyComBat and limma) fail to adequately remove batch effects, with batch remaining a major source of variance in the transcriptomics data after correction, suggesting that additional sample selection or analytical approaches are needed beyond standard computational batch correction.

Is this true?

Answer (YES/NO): YES